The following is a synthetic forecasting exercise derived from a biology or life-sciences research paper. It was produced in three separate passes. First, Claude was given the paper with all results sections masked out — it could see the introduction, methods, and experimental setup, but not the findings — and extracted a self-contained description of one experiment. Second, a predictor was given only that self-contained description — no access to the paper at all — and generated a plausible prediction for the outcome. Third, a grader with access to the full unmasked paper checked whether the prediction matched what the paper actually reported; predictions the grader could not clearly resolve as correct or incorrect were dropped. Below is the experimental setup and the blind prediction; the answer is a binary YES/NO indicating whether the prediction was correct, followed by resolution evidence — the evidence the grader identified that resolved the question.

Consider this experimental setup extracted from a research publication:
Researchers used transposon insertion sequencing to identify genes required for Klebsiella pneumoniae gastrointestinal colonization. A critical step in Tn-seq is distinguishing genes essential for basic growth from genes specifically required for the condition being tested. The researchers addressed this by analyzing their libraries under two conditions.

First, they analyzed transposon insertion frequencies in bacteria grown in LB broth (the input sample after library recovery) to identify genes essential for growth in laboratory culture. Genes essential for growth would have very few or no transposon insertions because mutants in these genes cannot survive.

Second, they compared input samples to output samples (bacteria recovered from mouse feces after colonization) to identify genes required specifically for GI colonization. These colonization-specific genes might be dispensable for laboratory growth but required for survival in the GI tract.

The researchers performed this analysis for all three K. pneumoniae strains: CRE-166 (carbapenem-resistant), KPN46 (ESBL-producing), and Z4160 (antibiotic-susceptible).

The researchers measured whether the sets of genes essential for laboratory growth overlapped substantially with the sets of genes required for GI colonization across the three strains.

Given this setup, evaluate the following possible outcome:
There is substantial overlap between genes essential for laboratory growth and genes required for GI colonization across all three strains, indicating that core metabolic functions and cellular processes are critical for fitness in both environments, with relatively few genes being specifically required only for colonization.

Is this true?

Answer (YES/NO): NO